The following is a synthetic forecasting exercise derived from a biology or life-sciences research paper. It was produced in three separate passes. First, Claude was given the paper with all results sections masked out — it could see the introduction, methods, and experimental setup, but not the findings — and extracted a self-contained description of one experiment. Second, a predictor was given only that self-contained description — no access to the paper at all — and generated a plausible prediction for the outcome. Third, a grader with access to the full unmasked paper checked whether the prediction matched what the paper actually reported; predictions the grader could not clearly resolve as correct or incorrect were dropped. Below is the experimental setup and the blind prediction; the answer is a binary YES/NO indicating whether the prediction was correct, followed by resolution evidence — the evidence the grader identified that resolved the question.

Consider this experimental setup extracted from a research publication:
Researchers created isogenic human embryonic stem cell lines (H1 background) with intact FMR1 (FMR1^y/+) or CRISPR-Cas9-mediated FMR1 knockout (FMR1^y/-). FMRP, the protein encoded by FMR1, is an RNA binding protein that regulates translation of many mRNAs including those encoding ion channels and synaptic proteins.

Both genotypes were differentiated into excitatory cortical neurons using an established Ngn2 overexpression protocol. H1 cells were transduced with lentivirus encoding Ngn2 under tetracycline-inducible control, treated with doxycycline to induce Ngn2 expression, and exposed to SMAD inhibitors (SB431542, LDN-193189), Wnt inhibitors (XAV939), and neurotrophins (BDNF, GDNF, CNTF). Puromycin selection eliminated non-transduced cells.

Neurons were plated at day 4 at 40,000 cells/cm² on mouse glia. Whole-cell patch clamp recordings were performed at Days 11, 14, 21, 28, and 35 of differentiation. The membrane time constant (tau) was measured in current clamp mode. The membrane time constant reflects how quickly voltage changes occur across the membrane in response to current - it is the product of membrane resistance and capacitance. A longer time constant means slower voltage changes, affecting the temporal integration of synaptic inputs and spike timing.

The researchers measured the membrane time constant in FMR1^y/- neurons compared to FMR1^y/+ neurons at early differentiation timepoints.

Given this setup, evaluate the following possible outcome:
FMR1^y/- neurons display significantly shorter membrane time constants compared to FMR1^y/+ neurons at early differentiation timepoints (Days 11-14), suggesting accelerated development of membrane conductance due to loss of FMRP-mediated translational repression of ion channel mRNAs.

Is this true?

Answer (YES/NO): NO